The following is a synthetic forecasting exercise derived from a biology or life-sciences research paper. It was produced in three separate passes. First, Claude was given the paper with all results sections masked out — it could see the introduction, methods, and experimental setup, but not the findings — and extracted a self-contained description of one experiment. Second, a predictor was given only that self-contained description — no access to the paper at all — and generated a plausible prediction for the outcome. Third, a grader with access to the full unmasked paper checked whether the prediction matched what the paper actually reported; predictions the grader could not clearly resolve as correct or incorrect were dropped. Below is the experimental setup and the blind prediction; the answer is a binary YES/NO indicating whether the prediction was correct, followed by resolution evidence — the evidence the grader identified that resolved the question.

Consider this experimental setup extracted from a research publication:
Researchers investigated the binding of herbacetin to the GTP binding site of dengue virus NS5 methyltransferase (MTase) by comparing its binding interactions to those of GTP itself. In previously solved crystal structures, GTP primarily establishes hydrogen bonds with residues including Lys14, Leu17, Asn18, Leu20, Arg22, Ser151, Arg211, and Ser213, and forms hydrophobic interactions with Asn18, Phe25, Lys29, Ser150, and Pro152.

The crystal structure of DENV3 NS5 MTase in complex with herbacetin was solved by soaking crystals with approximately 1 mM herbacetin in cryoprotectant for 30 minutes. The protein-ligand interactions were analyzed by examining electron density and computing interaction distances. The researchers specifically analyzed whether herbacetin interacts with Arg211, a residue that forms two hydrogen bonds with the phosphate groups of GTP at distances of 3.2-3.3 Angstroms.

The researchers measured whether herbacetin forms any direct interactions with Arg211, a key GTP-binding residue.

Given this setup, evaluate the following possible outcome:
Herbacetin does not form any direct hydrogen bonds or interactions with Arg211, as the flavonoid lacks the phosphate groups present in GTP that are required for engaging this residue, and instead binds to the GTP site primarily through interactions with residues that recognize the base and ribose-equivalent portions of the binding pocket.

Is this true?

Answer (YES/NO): NO